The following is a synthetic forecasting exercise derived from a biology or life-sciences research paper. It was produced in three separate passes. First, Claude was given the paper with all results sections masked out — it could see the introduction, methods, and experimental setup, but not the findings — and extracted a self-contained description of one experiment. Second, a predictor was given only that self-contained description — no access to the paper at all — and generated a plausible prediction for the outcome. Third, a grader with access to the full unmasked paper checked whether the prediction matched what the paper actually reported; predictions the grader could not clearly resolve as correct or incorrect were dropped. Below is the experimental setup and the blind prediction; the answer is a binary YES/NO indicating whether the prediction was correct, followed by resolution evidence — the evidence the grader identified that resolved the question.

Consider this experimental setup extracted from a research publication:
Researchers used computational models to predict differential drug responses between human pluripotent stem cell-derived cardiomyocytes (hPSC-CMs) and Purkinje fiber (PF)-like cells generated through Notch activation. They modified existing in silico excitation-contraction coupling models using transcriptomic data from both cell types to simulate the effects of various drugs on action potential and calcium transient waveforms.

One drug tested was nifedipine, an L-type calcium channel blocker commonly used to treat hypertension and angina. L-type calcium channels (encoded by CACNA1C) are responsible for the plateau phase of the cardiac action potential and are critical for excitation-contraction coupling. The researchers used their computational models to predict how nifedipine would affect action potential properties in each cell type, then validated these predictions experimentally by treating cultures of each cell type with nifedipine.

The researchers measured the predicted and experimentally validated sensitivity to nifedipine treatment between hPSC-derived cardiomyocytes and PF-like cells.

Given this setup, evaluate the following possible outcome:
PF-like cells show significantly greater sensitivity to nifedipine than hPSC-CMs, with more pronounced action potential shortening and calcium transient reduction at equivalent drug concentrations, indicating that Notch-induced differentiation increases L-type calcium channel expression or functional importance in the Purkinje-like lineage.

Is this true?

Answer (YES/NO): NO